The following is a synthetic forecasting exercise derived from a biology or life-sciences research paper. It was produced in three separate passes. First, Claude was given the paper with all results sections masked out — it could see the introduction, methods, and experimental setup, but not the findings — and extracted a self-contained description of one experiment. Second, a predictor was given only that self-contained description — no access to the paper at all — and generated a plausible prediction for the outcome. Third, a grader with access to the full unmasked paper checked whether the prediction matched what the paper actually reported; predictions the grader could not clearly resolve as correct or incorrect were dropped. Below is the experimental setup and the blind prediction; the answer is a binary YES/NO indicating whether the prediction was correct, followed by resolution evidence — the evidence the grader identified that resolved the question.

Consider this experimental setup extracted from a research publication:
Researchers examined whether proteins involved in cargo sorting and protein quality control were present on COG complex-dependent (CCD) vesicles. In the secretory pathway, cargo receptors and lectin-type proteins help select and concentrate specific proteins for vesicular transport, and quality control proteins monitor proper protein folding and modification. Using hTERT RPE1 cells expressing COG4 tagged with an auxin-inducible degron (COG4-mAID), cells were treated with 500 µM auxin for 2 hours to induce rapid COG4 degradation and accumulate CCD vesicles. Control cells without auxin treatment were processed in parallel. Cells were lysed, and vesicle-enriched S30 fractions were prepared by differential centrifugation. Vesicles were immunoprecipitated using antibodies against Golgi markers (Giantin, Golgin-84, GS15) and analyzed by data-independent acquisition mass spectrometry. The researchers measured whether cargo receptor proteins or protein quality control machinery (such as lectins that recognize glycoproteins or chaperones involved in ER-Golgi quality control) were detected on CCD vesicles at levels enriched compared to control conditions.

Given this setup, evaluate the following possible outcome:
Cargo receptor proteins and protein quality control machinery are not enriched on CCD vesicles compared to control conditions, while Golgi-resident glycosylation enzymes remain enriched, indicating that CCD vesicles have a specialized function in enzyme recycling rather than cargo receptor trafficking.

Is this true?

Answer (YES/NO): YES